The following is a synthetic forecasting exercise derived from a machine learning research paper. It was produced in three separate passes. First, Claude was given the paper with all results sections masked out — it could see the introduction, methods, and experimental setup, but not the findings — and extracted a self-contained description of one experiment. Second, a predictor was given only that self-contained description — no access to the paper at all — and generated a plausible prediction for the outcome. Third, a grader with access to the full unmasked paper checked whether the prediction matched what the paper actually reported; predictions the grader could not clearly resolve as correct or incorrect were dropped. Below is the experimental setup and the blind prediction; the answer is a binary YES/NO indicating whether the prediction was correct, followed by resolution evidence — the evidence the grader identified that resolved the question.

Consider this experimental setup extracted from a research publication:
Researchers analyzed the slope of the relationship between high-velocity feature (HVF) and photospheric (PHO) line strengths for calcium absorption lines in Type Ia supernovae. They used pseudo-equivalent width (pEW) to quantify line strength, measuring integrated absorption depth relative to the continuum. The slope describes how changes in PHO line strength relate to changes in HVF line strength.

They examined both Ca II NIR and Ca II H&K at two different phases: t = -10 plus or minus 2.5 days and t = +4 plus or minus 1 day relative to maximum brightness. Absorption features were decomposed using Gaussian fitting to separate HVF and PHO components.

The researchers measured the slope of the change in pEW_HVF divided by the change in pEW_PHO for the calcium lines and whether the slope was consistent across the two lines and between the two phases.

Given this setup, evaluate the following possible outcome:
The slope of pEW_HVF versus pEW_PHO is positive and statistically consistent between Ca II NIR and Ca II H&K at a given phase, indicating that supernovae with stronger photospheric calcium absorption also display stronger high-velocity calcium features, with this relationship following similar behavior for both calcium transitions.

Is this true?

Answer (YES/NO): NO